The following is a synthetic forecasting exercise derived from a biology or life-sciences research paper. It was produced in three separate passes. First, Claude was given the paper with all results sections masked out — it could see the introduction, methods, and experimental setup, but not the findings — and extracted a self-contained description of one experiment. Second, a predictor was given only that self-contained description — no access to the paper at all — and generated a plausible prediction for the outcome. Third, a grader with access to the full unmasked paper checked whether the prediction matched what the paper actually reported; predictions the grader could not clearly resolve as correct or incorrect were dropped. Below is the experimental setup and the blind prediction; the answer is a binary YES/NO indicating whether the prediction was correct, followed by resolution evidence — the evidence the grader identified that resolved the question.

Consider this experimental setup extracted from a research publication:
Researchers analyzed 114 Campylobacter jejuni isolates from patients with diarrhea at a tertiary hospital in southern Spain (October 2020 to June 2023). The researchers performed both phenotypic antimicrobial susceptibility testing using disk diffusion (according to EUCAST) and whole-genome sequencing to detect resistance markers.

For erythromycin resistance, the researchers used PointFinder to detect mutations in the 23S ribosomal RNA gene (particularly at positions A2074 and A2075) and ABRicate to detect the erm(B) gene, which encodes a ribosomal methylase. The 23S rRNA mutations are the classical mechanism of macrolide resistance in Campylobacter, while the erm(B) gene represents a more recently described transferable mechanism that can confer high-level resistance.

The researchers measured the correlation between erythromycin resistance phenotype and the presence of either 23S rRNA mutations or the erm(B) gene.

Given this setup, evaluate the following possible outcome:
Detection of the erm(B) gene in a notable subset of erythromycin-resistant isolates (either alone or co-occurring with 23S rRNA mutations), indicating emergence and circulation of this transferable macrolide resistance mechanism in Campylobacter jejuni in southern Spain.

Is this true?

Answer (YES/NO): NO